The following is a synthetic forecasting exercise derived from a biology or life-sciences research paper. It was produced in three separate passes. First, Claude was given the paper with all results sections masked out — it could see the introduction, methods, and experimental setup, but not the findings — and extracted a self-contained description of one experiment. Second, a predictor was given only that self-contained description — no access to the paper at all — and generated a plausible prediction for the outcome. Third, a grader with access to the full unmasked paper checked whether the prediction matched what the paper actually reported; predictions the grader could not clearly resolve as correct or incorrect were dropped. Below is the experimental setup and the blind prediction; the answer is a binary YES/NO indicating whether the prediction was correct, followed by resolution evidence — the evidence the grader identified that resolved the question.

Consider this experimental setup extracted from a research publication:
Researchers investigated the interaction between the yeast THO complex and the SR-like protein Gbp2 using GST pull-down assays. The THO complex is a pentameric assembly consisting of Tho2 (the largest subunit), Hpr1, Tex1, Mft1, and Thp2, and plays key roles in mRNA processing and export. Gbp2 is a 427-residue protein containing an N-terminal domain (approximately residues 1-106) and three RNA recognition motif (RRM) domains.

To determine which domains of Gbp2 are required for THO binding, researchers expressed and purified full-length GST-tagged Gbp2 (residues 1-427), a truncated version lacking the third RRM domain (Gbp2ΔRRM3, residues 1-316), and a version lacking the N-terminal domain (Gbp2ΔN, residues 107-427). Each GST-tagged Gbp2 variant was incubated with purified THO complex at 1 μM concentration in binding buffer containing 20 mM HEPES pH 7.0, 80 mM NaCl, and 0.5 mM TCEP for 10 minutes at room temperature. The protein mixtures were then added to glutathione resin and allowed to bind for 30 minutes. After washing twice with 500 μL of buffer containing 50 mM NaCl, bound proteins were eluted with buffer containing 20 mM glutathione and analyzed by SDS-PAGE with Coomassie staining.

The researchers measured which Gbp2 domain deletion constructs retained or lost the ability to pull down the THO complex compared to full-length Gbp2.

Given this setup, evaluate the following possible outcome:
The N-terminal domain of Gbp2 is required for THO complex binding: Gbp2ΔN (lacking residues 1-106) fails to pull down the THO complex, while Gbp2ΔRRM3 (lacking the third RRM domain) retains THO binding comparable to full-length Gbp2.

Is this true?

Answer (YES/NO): NO